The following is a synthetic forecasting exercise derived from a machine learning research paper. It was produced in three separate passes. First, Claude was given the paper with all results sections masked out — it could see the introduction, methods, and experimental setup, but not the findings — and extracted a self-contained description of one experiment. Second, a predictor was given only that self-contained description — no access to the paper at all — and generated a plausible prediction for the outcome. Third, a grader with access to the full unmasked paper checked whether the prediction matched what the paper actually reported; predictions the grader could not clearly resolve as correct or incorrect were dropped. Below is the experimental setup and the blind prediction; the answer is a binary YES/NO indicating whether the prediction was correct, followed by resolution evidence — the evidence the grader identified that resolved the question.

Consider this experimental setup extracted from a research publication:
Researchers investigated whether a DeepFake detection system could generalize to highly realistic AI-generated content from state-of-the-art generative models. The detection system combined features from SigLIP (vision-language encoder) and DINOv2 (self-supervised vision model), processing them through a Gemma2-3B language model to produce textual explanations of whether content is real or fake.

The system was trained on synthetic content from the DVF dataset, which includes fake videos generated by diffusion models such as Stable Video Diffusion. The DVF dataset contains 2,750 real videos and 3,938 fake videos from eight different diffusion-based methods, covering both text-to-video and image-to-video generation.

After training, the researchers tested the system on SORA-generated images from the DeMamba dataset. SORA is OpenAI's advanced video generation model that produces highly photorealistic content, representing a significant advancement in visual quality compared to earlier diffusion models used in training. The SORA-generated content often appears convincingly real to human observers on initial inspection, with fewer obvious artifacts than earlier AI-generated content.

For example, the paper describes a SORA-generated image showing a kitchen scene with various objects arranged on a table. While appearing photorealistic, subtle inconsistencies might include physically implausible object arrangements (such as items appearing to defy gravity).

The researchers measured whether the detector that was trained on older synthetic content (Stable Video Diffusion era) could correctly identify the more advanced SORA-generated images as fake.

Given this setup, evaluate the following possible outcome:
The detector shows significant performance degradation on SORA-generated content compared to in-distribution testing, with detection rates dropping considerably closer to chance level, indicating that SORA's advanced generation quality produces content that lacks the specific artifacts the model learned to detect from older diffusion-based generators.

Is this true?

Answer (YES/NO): NO